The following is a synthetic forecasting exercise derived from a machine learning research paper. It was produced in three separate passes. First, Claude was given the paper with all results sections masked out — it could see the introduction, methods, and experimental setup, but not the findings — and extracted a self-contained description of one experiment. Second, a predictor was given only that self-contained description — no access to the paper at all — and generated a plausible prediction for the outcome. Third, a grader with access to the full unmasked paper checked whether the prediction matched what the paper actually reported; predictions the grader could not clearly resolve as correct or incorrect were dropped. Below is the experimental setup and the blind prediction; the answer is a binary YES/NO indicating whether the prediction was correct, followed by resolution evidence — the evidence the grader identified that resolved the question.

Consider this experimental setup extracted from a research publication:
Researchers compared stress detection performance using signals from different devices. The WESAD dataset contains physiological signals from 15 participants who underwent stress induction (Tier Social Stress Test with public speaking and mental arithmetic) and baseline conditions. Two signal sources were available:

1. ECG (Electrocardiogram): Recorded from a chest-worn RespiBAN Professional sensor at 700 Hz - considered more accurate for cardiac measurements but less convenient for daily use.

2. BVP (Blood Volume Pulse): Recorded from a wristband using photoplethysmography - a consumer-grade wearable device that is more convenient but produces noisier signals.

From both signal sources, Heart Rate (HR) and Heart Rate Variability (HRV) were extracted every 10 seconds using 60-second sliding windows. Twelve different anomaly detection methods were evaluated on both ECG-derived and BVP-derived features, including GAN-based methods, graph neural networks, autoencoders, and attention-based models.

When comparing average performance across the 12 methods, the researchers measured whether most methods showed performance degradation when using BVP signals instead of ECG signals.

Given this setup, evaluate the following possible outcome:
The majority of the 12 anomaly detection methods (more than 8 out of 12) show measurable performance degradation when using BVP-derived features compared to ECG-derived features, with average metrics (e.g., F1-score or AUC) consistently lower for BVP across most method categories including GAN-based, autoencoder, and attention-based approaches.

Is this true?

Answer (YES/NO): YES